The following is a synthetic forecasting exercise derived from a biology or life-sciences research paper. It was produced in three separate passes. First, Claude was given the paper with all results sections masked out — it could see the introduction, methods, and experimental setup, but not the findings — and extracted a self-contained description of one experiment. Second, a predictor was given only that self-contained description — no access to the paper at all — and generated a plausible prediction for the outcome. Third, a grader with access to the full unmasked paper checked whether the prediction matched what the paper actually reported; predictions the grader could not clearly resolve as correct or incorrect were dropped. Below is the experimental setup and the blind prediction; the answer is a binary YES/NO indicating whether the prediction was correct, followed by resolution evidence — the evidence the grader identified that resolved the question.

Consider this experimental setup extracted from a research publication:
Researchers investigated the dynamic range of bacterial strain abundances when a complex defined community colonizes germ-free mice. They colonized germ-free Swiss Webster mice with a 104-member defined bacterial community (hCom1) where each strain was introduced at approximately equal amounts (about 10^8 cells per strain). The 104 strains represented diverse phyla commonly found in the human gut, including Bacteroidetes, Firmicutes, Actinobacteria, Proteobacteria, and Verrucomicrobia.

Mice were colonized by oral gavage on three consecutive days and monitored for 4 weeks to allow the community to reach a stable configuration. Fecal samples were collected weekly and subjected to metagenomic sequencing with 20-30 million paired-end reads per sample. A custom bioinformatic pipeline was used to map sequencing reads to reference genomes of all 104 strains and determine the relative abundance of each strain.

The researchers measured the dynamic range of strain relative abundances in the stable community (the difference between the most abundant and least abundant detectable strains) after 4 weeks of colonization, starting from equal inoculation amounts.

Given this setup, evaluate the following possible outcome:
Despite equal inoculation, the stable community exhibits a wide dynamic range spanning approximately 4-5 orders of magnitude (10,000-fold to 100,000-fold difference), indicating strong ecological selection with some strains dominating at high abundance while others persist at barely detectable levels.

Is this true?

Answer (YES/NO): NO